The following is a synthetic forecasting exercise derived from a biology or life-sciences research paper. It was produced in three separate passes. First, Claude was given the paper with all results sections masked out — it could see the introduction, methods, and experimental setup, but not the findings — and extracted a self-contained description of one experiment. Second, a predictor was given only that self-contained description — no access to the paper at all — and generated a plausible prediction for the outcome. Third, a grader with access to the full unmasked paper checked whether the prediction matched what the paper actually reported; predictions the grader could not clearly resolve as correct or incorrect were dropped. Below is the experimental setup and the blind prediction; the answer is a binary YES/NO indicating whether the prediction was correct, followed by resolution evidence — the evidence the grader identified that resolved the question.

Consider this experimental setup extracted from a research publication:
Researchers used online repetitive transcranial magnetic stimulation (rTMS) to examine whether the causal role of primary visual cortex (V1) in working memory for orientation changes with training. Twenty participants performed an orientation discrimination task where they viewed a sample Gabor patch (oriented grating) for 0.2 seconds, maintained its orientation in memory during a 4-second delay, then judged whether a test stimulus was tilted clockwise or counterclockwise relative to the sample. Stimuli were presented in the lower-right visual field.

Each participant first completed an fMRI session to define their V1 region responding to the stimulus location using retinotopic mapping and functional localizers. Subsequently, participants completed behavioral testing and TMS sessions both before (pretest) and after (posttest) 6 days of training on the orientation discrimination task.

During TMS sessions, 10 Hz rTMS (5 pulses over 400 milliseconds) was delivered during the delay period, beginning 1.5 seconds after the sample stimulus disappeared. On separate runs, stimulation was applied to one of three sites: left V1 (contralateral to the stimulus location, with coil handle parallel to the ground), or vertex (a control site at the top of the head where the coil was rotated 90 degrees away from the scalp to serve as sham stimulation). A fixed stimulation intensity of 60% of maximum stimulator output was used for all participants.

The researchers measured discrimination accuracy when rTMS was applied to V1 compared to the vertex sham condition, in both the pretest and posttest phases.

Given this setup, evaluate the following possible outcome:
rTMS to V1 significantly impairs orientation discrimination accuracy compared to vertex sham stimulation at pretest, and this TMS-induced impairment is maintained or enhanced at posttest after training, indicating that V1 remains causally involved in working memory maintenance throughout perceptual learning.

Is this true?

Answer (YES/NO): YES